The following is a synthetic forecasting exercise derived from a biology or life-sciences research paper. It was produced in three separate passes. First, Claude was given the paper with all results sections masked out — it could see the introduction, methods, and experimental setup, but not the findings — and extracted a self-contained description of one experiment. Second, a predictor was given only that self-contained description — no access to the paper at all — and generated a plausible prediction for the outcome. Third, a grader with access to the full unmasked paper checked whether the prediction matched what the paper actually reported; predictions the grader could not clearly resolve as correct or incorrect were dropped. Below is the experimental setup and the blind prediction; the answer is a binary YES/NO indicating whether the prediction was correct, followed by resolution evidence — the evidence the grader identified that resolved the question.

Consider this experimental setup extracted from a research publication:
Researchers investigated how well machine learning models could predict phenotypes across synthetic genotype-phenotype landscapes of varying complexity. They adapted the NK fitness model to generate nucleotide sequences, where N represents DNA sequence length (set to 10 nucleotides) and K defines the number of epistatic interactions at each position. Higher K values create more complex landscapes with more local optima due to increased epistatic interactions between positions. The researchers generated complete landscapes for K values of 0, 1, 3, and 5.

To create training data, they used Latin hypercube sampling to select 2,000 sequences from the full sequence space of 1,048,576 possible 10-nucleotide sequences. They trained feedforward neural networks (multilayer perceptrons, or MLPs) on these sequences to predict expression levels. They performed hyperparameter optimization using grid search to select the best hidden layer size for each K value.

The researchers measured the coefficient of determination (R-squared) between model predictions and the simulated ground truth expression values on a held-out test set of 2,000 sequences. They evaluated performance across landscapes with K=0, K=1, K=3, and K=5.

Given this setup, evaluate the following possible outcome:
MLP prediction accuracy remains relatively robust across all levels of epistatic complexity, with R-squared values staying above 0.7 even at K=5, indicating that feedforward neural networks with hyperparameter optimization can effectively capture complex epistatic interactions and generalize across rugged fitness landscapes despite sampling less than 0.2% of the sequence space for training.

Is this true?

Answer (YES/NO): NO